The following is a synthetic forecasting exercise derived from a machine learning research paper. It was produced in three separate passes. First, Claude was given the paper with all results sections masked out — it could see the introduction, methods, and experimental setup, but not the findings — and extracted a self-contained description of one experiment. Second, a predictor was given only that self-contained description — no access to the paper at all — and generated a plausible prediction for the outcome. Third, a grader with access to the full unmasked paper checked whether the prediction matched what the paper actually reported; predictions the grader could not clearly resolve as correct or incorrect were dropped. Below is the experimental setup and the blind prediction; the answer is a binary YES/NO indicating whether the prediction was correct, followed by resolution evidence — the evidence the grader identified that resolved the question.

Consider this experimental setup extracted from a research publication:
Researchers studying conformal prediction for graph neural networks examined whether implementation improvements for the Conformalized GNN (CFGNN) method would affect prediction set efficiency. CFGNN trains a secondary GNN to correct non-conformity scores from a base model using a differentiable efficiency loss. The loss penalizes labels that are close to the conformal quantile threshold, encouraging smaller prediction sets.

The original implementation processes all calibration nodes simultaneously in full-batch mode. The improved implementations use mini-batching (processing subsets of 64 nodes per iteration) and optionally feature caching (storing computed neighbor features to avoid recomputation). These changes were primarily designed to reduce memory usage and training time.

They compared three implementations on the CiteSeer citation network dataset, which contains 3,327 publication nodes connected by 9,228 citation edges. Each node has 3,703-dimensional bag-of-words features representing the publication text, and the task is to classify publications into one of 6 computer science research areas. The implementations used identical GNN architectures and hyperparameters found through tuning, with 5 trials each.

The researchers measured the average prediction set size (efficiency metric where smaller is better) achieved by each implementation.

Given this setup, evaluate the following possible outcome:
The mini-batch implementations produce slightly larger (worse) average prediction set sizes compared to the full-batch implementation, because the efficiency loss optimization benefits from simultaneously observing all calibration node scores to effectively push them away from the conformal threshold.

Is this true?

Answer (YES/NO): NO